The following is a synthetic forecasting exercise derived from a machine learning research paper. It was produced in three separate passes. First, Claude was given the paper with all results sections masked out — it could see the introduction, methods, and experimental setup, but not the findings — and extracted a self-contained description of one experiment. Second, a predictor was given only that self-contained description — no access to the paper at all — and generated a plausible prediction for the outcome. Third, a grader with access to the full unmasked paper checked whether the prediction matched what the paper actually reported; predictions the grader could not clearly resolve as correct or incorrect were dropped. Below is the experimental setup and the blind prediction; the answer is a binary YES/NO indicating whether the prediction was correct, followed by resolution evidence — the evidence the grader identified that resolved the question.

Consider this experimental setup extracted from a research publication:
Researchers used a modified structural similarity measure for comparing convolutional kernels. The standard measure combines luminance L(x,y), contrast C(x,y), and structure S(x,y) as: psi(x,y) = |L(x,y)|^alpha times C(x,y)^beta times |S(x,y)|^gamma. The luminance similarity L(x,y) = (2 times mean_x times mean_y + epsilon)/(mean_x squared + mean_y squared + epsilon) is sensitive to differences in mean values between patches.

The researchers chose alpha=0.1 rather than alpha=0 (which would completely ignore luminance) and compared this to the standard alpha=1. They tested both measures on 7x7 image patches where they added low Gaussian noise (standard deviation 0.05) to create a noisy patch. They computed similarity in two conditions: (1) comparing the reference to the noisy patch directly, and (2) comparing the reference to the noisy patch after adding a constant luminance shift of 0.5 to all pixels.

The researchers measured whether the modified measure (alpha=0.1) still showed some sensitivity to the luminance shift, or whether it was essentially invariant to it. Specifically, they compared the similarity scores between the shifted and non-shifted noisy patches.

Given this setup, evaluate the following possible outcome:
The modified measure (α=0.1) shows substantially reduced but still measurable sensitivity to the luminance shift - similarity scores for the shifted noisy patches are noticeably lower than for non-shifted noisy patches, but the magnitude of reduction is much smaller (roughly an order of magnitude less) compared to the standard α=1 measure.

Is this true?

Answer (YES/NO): YES